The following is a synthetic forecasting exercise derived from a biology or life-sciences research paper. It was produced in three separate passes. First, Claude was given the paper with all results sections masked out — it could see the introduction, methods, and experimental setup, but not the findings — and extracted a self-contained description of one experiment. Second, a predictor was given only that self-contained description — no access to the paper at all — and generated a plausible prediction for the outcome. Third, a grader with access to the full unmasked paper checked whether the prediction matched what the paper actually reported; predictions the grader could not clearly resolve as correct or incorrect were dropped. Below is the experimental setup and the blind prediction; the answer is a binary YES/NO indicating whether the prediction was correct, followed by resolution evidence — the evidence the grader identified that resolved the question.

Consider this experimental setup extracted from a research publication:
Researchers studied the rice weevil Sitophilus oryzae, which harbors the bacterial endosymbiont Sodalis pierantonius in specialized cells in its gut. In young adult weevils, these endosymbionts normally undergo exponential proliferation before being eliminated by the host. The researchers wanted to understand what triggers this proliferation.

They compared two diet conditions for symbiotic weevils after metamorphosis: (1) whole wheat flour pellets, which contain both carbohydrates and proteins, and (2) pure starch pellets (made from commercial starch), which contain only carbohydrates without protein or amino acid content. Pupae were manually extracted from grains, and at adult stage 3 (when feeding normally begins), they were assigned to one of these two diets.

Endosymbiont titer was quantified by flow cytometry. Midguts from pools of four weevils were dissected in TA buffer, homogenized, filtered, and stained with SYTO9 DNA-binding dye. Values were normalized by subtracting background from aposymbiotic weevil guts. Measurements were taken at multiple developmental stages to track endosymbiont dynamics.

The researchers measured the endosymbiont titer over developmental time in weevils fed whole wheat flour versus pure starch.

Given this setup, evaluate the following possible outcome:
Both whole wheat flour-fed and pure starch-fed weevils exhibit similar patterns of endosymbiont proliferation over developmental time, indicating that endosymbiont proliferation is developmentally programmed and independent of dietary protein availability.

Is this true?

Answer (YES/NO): NO